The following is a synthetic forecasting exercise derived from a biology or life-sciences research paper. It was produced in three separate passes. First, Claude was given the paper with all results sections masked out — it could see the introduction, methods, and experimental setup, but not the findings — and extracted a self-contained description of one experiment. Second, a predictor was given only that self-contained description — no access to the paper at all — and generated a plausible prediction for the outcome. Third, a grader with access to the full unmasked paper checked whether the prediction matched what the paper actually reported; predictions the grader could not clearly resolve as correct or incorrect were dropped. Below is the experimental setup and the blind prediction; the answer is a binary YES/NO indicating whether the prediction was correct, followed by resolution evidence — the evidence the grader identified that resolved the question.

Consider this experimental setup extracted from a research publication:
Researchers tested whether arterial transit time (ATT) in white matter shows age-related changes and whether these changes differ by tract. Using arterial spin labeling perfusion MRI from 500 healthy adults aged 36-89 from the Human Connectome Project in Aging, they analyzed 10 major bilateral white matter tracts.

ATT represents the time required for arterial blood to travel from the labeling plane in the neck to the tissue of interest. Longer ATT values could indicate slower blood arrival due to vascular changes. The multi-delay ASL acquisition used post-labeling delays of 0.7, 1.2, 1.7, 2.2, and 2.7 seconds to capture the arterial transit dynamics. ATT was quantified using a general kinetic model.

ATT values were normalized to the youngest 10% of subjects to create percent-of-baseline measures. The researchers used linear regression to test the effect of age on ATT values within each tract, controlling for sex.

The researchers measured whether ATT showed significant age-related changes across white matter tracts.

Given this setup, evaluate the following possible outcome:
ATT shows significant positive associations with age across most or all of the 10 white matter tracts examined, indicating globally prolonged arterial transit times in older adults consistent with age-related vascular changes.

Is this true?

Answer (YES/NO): YES